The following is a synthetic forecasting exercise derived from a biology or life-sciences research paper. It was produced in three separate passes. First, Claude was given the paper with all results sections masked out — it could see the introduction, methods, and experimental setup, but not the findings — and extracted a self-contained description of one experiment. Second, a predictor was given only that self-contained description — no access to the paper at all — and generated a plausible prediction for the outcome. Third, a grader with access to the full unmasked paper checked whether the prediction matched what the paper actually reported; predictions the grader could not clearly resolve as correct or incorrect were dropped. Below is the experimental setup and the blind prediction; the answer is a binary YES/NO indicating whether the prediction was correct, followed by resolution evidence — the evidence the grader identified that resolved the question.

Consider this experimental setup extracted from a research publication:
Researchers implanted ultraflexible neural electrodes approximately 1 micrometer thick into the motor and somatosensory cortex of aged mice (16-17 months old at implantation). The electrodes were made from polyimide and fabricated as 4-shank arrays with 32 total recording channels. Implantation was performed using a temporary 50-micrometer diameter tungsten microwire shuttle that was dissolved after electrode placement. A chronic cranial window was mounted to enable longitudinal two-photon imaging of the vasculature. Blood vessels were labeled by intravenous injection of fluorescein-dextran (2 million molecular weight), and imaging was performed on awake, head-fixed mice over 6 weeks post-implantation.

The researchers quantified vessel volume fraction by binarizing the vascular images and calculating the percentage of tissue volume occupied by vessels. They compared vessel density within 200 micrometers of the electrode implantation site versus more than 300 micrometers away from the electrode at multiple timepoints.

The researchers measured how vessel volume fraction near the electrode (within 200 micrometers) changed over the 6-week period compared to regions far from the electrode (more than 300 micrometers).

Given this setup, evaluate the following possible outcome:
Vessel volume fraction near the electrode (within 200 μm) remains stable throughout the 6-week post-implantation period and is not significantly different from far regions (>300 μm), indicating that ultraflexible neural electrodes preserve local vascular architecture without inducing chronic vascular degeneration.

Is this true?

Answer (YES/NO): NO